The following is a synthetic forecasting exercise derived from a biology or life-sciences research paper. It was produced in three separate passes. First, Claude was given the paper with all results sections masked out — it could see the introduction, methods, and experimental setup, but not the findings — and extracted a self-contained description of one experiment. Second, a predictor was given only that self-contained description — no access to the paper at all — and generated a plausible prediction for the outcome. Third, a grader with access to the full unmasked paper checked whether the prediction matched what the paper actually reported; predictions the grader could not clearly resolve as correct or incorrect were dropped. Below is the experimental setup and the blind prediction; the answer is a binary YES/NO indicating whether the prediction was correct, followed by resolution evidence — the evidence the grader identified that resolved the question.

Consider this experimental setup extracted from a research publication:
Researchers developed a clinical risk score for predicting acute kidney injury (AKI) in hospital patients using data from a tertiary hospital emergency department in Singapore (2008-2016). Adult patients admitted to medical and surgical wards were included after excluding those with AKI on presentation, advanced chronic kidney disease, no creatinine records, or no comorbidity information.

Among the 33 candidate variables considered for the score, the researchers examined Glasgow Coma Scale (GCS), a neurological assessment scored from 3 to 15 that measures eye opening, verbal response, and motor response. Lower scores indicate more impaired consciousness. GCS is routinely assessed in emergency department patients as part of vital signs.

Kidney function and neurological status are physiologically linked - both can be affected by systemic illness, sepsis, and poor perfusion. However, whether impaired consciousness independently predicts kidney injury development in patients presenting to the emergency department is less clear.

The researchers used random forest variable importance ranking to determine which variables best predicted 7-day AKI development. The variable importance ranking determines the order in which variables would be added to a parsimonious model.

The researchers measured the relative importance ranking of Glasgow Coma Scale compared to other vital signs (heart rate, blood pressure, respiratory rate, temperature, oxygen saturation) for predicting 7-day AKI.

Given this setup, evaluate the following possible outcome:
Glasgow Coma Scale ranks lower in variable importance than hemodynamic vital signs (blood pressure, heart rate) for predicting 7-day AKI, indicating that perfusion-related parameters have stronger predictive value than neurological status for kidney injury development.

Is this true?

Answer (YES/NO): YES